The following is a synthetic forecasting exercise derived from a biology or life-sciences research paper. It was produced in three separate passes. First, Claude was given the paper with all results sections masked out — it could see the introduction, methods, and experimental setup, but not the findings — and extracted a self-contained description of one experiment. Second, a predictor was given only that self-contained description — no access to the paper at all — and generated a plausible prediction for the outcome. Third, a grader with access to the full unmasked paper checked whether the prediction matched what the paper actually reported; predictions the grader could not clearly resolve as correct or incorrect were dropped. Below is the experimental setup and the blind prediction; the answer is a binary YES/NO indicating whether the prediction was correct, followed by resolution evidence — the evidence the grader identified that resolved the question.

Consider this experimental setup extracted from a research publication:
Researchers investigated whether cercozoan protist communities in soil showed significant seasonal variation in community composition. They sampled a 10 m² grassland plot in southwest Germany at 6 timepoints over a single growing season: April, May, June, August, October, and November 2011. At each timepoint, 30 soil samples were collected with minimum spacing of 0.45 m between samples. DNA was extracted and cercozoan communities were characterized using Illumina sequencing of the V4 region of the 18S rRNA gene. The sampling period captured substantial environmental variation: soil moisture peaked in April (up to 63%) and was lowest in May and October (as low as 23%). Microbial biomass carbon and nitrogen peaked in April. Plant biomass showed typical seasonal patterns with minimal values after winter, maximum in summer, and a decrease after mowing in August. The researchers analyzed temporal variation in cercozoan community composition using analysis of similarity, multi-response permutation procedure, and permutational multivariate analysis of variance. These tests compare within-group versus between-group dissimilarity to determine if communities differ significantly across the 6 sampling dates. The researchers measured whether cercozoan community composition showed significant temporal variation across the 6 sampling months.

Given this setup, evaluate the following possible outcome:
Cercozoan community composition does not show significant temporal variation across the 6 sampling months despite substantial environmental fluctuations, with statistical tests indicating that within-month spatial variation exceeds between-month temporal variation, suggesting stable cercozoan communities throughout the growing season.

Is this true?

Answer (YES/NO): NO